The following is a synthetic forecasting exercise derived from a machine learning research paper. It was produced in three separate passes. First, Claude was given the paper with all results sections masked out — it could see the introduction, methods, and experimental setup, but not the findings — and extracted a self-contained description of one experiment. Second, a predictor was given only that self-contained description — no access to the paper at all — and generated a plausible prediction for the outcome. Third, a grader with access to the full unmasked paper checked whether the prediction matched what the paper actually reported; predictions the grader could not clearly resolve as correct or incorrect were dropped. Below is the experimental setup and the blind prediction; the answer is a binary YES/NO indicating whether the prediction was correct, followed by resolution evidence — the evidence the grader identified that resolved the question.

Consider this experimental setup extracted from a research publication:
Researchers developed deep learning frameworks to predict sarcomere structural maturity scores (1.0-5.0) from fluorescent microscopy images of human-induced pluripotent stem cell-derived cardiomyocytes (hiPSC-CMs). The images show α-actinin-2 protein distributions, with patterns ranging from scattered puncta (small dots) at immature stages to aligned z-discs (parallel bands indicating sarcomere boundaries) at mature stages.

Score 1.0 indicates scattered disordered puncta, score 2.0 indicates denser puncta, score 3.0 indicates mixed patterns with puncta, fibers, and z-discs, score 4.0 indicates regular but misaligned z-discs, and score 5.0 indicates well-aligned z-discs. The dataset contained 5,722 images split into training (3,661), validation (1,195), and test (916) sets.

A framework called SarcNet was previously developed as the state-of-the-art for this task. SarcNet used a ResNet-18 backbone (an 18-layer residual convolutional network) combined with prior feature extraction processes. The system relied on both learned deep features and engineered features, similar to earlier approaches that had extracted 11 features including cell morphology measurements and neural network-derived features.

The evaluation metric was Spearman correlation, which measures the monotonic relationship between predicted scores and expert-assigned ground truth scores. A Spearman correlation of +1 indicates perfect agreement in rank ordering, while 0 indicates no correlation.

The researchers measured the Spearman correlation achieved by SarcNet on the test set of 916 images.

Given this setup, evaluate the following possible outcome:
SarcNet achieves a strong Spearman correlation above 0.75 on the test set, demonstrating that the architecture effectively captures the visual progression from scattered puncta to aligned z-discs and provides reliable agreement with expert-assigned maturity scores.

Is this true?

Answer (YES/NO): YES